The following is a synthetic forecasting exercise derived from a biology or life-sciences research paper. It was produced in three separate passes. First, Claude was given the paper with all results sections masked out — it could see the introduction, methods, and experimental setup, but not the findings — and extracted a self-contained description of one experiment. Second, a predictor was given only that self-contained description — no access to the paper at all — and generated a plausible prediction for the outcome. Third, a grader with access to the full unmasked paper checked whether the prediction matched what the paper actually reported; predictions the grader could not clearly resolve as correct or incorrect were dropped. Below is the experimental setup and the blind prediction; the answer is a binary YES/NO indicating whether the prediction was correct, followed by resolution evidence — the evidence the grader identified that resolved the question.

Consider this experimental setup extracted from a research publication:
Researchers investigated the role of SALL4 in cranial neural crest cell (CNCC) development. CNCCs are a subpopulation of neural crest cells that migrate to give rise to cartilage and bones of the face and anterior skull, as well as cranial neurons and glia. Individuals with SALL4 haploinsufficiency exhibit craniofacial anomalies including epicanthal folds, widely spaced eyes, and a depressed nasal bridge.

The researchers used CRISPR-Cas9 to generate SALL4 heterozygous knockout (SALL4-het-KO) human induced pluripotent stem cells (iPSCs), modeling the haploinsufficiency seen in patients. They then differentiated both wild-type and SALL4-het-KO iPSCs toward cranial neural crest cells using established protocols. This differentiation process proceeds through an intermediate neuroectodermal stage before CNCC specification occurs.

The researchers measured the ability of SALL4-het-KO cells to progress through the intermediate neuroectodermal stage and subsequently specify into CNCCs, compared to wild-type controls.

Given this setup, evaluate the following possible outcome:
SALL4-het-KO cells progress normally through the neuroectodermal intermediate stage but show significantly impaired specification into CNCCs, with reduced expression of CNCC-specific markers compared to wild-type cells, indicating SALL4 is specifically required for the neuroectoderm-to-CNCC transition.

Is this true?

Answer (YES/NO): YES